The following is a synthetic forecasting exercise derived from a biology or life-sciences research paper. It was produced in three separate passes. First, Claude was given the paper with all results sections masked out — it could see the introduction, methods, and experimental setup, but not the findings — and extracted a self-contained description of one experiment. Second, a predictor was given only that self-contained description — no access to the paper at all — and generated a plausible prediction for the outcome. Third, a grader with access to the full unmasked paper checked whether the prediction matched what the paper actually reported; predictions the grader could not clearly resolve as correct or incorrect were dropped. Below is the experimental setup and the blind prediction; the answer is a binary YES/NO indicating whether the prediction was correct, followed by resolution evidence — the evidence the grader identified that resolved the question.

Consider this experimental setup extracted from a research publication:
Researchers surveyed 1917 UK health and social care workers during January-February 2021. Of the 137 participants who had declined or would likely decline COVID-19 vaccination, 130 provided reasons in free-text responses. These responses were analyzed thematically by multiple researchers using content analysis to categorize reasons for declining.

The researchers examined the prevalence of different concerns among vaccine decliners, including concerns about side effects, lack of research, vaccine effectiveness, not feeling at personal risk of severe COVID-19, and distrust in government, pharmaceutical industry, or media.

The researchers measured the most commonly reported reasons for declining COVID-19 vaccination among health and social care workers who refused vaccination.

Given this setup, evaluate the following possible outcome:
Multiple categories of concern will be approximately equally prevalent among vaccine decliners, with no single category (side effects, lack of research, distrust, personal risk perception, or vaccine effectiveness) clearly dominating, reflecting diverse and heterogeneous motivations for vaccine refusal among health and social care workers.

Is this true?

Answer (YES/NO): NO